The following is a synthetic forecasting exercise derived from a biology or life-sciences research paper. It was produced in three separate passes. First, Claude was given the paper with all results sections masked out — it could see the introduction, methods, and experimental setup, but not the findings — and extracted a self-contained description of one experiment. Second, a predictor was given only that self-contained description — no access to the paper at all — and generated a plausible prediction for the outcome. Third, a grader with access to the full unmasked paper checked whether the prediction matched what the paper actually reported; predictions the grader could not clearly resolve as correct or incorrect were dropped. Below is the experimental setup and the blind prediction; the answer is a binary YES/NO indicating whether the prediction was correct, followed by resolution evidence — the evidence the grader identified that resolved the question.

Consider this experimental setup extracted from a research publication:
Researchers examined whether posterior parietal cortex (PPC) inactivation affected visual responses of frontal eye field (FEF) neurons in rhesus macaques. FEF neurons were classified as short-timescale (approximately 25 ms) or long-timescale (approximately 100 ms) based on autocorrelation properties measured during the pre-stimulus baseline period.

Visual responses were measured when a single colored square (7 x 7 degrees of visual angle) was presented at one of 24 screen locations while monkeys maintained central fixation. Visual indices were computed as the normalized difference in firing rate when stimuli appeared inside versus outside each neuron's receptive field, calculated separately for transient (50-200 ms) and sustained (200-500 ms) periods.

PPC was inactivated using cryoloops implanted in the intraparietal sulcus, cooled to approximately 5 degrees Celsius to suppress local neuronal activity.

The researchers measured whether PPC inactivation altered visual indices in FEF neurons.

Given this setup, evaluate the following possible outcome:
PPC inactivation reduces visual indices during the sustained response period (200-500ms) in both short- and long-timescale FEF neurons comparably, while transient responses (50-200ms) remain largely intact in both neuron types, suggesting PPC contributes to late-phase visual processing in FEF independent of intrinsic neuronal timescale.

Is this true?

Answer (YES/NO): NO